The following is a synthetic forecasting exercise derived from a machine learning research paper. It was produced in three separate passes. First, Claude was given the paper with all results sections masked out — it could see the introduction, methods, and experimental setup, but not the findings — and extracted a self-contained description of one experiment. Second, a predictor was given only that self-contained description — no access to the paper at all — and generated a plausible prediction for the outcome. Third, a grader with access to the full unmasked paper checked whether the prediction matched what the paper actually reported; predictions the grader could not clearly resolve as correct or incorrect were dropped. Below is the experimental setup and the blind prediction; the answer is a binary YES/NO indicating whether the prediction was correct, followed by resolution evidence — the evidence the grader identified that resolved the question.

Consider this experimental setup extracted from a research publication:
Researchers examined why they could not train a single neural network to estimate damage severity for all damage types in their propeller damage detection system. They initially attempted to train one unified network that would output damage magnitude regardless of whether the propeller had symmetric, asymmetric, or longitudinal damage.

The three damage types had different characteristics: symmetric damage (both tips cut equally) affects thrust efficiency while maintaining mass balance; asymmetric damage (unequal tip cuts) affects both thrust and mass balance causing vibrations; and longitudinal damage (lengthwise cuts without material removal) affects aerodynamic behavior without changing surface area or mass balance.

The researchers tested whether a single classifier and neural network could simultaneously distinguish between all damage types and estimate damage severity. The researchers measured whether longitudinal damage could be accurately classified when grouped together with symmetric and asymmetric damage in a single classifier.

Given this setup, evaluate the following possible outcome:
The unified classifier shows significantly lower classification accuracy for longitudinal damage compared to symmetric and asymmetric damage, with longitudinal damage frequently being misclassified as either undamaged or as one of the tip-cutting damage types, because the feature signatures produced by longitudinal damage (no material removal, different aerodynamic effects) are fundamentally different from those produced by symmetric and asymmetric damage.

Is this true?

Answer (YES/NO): YES